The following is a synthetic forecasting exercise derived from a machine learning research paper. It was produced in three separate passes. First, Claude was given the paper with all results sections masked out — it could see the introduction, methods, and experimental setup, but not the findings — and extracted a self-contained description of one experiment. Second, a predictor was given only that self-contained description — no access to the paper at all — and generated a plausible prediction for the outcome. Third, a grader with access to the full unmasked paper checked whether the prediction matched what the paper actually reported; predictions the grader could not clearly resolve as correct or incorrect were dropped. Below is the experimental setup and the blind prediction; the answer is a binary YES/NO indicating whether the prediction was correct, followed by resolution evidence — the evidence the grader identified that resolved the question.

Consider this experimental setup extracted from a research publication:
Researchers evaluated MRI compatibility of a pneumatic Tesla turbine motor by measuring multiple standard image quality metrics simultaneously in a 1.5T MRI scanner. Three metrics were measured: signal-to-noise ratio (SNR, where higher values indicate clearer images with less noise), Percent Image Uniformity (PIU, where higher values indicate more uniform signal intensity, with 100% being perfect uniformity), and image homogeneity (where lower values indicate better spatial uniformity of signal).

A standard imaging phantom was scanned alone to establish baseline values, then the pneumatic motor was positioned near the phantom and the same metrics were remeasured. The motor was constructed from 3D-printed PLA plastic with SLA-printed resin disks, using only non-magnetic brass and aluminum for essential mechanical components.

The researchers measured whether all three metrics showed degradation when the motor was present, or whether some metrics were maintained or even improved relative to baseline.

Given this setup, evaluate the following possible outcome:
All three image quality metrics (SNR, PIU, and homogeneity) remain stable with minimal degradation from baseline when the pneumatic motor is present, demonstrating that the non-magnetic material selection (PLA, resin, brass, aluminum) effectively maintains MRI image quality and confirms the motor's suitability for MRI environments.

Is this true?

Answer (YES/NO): NO